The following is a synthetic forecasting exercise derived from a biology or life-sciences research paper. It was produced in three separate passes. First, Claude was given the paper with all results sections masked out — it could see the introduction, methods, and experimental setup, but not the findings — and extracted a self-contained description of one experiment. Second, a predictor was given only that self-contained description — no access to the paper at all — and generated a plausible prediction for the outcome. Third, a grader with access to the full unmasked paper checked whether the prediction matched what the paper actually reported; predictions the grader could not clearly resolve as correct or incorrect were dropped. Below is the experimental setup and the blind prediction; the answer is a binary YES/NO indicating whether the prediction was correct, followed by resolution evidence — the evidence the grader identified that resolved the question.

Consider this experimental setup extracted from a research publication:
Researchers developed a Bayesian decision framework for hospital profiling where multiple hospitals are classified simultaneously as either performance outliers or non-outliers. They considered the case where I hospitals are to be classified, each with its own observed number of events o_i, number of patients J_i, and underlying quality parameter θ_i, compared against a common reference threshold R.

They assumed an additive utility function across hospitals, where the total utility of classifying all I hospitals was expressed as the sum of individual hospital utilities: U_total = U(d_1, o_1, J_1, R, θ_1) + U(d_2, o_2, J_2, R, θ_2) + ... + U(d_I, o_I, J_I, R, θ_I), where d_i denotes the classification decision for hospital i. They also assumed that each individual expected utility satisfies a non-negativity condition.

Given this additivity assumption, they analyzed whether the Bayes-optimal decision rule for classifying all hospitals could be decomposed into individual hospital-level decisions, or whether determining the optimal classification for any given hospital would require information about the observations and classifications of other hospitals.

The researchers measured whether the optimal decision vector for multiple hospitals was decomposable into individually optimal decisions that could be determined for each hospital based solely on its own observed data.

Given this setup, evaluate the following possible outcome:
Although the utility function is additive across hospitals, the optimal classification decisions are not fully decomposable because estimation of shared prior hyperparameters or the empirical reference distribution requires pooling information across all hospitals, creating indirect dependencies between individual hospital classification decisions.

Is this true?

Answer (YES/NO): NO